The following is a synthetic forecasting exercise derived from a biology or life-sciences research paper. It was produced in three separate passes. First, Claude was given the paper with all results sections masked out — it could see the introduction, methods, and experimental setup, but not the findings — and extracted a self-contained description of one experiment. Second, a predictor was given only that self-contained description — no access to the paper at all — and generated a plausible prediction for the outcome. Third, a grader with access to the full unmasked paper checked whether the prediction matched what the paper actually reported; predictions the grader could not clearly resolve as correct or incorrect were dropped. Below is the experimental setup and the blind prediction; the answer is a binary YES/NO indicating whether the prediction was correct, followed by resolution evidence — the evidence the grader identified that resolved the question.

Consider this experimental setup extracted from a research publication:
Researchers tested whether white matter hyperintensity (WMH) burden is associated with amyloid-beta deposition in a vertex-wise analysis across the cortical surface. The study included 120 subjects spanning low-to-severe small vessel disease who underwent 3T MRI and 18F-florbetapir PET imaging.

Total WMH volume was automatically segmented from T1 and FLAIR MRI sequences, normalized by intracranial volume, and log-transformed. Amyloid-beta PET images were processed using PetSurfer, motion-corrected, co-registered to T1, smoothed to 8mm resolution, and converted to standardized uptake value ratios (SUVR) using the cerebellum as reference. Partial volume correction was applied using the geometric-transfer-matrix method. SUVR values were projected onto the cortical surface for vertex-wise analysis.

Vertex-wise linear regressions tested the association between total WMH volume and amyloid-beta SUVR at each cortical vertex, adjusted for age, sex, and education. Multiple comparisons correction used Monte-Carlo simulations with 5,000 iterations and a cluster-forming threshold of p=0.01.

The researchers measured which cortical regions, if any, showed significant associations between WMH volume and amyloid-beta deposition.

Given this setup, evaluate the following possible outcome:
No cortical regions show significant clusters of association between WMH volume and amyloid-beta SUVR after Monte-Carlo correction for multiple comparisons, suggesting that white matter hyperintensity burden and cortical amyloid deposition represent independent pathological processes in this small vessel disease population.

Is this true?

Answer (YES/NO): NO